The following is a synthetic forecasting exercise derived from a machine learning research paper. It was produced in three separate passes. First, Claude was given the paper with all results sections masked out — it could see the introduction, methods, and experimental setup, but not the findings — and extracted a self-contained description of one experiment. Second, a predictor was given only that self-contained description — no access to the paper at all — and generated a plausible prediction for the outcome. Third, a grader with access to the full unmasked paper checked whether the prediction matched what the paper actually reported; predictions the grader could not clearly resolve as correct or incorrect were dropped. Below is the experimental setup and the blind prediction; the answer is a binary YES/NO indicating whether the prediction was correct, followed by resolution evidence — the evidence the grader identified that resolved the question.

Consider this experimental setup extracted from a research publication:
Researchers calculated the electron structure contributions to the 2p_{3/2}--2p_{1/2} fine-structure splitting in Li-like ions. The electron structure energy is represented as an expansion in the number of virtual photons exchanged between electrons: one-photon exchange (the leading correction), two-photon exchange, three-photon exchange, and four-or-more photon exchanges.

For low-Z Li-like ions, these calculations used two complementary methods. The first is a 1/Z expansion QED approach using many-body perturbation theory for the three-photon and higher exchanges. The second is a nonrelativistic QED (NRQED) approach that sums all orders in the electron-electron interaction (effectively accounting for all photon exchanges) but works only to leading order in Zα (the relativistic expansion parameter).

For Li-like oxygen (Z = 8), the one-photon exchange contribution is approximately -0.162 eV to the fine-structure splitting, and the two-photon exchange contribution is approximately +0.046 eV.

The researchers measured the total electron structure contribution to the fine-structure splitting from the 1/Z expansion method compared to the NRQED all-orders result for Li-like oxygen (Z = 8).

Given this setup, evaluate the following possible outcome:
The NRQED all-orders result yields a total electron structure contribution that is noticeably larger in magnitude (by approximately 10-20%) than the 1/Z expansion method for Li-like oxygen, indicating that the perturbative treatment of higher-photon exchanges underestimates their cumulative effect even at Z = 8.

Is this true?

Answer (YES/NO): NO